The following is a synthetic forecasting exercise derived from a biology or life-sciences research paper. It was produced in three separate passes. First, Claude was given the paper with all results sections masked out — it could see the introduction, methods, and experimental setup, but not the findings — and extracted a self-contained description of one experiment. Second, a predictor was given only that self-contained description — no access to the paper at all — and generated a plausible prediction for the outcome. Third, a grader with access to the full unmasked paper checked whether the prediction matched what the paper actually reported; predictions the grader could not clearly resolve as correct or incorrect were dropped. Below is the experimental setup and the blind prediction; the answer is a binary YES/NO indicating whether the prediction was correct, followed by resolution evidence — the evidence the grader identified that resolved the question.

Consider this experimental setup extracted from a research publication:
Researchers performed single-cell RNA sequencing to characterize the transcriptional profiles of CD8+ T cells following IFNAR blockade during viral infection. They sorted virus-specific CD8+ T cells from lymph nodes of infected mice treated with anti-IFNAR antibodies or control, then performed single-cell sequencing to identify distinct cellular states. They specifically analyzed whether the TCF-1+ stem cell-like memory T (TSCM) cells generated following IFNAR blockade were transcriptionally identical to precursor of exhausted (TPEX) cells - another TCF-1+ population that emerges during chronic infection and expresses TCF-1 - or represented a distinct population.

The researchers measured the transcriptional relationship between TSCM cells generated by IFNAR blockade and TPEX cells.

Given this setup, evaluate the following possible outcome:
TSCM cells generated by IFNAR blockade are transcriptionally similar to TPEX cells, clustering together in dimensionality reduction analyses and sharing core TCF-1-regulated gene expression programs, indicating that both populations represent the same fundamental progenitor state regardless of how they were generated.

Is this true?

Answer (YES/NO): NO